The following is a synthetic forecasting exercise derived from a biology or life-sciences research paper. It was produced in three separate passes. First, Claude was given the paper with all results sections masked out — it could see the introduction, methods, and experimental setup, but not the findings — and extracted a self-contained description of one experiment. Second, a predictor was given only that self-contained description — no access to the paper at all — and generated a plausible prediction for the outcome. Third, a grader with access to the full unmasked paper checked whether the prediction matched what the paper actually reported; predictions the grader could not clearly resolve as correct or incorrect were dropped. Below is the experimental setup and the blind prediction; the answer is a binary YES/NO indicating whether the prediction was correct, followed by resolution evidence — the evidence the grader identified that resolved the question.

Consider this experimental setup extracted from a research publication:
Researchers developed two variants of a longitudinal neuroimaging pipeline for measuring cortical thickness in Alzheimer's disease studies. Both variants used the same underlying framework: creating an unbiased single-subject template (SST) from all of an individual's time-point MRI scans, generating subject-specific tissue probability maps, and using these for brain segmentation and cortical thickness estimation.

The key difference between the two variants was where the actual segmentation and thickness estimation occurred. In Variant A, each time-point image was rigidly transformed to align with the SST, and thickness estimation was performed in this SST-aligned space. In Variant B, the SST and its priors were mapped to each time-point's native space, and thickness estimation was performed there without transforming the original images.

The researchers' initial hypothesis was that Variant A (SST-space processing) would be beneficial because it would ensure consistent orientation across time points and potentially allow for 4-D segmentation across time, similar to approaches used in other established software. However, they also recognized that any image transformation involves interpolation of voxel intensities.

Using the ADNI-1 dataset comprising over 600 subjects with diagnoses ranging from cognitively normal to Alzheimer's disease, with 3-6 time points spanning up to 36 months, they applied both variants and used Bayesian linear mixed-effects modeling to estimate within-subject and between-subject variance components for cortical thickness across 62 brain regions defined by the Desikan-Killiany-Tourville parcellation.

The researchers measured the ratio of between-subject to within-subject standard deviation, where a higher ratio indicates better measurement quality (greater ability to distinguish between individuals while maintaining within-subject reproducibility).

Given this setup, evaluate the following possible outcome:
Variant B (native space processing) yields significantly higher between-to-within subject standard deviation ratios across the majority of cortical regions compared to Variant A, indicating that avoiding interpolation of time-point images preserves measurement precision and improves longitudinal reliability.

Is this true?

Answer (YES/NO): YES